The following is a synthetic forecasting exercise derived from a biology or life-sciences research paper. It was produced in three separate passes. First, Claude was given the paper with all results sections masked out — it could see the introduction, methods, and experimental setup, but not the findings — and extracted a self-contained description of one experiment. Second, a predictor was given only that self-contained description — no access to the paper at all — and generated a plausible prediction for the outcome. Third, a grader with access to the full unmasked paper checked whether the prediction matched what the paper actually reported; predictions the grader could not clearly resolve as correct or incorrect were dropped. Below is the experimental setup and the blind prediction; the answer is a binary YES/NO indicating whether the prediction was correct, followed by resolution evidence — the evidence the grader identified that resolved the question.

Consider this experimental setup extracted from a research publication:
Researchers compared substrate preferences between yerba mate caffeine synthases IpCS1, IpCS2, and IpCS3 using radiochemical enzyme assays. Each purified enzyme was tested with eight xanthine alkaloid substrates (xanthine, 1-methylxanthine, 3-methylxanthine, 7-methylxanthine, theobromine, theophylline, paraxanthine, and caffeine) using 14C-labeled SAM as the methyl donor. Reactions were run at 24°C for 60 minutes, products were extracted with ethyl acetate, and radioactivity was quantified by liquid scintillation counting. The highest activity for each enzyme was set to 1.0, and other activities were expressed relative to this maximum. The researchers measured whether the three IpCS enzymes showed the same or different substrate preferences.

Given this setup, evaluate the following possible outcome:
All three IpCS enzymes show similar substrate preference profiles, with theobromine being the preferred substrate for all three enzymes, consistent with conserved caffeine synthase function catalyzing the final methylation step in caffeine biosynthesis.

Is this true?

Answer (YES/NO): NO